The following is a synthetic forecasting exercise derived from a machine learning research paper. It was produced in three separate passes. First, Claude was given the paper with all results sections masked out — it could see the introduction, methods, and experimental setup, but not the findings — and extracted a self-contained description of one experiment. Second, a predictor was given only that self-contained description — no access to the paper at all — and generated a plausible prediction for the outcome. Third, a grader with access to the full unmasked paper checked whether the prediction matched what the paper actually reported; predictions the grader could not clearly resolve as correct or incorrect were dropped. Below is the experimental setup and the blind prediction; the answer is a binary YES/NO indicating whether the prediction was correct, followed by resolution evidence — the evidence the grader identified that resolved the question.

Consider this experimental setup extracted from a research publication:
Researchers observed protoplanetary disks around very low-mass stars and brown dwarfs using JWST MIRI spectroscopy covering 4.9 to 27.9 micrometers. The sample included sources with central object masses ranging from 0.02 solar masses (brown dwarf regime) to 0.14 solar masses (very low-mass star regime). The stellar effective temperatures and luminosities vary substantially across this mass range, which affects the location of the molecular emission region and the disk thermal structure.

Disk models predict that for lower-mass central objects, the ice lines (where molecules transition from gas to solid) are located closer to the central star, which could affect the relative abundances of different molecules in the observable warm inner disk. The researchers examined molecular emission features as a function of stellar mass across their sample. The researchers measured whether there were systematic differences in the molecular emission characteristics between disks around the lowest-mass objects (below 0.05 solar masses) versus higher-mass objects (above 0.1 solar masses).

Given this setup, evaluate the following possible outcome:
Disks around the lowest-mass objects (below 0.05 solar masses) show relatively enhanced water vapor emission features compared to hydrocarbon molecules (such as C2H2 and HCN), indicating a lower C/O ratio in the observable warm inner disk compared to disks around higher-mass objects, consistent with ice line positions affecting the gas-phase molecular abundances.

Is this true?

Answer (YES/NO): NO